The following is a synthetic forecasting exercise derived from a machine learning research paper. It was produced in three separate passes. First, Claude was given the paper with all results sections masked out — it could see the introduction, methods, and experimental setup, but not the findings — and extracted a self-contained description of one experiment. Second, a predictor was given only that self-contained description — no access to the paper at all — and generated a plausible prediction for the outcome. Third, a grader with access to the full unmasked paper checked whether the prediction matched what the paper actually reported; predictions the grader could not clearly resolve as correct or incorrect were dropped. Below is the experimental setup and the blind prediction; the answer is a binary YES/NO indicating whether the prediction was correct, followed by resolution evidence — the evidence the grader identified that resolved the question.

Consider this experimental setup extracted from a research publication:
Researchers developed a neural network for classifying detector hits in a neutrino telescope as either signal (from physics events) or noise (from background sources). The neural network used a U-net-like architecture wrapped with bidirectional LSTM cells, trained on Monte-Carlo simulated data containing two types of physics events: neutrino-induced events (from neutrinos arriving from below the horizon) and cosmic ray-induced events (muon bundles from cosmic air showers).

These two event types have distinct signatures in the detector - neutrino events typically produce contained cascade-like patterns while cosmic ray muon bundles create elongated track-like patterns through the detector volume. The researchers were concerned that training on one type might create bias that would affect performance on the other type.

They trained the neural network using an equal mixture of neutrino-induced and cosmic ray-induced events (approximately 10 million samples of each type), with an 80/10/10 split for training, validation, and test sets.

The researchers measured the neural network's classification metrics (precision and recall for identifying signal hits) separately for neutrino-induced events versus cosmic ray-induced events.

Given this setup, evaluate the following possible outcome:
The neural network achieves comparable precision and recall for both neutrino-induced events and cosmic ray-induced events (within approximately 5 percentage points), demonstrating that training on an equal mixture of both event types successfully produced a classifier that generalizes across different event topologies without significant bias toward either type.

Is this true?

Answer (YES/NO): YES